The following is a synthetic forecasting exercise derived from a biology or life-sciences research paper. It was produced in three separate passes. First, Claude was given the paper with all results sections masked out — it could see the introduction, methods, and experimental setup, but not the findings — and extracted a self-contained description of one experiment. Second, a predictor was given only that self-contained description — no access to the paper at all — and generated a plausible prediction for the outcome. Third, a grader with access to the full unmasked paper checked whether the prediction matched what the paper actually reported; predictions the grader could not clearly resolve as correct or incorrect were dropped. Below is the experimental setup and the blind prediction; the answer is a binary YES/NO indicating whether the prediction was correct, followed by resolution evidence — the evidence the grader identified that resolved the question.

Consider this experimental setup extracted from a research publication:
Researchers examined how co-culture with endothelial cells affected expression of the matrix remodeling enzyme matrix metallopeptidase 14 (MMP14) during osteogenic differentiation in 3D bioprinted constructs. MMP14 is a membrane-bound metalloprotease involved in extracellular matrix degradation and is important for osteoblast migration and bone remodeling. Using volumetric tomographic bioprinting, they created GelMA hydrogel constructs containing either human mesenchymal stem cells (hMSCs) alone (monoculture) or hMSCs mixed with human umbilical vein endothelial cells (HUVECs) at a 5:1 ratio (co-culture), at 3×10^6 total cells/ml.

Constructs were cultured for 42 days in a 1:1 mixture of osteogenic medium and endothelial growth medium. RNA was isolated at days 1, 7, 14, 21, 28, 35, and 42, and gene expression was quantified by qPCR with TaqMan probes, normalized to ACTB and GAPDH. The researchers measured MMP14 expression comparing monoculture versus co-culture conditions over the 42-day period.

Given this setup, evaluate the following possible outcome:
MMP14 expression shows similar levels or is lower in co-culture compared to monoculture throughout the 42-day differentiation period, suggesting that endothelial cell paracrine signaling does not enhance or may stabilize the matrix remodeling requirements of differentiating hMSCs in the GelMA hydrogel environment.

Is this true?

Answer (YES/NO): YES